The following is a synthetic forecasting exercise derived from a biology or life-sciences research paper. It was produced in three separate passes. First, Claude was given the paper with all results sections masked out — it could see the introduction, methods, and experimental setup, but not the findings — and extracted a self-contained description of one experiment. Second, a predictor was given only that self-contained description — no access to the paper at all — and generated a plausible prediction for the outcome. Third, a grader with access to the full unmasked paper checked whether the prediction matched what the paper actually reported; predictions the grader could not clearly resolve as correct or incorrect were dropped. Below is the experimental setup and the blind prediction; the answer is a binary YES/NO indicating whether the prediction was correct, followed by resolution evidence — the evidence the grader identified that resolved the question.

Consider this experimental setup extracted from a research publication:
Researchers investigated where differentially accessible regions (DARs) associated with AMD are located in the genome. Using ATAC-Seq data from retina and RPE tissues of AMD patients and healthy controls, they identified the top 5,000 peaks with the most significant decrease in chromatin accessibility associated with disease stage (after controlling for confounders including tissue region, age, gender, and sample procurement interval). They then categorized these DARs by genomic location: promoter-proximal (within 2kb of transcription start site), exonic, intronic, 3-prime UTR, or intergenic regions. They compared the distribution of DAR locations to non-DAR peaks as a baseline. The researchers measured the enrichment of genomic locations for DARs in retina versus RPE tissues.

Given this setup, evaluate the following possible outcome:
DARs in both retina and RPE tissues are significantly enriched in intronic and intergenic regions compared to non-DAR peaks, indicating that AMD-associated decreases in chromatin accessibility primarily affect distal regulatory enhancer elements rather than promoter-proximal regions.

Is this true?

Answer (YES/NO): NO